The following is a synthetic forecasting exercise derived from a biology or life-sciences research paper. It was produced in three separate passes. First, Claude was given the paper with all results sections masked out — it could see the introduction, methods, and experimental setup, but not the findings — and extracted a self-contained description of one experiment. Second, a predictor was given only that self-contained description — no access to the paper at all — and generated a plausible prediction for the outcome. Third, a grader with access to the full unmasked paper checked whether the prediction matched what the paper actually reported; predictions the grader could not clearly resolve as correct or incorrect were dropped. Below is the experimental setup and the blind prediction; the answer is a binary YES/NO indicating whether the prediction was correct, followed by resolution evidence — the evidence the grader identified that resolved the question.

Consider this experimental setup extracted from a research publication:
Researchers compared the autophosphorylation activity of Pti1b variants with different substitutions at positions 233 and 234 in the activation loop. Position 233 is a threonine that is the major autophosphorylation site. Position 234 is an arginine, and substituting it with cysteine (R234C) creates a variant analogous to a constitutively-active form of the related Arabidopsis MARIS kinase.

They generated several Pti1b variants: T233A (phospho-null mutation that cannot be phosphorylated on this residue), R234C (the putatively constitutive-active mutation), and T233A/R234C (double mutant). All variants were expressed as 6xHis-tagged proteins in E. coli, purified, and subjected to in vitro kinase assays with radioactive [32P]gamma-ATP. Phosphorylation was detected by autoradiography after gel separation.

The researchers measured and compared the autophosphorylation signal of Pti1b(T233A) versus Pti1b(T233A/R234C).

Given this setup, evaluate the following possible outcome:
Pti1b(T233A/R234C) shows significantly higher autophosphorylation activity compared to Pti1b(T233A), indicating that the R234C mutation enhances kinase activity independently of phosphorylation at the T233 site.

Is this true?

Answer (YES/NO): YES